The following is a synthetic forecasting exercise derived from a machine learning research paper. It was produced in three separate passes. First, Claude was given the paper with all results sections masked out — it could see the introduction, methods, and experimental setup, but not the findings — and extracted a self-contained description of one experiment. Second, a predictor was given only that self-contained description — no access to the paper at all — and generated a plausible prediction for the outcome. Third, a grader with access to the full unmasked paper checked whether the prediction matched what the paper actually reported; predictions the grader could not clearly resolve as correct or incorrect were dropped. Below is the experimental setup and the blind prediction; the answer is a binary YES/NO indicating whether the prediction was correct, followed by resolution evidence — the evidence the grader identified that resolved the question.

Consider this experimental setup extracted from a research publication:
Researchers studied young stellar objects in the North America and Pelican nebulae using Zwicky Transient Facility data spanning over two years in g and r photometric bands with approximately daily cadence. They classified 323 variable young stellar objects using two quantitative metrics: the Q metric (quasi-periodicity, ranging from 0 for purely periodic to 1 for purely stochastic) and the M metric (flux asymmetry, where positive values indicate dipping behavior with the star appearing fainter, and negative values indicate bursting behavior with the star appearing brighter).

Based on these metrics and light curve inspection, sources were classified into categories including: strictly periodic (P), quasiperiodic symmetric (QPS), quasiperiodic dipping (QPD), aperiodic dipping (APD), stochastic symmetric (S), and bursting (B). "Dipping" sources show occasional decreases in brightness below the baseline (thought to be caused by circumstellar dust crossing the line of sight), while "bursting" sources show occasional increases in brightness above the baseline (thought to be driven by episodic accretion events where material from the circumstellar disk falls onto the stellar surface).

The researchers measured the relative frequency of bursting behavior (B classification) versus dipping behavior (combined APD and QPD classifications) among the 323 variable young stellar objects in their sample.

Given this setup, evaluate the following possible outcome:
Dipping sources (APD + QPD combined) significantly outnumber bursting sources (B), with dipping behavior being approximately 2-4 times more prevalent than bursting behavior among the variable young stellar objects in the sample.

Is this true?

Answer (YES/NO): YES